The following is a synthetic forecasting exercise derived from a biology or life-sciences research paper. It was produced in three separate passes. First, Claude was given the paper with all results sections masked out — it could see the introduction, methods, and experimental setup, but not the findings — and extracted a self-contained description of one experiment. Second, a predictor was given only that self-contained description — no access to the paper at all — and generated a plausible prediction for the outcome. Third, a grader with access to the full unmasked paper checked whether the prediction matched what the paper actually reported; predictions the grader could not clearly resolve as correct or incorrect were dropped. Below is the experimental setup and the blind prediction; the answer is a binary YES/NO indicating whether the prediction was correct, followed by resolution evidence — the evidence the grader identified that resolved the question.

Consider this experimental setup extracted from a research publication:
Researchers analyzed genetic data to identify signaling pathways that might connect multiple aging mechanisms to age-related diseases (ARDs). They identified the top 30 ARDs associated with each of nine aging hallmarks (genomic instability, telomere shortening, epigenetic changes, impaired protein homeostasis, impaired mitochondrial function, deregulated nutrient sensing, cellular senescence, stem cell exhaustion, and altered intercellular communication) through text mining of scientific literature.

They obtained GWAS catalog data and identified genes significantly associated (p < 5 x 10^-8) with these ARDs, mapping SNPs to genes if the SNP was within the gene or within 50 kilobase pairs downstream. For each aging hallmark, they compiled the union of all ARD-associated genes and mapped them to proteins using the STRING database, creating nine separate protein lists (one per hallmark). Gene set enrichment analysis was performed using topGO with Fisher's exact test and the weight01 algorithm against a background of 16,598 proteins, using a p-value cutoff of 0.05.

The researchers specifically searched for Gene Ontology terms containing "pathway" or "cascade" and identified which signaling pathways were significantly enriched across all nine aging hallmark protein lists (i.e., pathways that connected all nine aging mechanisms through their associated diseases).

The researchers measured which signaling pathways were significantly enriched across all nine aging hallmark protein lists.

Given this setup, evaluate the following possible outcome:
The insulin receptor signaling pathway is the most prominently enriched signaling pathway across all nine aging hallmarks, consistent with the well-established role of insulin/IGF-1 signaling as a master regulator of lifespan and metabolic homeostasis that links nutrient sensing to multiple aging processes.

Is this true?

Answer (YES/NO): NO